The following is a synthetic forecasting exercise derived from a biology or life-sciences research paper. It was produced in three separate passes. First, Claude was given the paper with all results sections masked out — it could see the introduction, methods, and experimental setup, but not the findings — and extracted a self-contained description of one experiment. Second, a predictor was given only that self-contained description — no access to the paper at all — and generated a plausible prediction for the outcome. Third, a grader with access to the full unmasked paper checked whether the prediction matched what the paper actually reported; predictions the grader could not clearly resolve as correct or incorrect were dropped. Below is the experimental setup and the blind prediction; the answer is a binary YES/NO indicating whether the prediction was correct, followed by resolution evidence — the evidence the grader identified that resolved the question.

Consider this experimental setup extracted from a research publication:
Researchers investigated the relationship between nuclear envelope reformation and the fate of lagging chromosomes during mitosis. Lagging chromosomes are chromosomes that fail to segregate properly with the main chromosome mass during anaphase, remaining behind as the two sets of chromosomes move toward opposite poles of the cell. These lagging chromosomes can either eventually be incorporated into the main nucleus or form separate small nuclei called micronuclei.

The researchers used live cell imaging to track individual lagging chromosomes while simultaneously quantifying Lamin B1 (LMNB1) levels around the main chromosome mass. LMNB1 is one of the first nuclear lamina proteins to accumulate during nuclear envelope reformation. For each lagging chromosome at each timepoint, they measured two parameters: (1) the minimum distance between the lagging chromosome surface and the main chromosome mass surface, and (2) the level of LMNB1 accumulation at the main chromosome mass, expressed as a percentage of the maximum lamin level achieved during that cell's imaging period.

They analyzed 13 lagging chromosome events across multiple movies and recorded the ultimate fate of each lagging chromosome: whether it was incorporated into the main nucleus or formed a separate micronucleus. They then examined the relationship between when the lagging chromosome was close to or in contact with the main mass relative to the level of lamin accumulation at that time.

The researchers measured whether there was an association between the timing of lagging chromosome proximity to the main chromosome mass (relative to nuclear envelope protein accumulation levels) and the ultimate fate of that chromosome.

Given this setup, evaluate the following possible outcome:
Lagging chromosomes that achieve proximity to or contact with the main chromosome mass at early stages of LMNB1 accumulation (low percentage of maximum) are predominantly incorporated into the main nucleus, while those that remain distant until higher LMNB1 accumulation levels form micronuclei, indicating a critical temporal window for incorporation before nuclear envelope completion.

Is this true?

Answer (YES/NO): YES